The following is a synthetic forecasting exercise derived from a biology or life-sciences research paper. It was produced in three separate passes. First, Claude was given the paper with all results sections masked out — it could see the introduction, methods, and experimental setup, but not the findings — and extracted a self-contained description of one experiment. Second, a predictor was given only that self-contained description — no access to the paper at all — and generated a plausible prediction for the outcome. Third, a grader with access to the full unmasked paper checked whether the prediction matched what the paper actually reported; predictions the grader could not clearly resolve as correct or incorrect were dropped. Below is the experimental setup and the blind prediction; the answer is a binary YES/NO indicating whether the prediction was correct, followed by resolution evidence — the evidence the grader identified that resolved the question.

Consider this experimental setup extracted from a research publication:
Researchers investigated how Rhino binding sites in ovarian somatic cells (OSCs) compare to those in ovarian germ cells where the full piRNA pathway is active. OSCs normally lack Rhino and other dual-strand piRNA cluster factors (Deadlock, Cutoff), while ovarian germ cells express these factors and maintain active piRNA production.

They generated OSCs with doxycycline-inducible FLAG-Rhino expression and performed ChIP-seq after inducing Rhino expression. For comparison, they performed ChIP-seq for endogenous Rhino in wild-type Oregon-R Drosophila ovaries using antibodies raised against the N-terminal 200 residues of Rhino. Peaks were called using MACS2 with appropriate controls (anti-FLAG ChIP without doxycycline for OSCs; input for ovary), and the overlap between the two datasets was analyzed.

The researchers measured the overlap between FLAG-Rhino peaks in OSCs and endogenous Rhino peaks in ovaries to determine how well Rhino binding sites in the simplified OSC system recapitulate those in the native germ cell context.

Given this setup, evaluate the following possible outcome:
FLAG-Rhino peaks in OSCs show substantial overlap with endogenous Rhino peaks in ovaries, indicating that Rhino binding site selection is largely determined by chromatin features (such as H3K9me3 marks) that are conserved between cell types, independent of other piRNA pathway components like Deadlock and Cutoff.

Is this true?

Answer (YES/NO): NO